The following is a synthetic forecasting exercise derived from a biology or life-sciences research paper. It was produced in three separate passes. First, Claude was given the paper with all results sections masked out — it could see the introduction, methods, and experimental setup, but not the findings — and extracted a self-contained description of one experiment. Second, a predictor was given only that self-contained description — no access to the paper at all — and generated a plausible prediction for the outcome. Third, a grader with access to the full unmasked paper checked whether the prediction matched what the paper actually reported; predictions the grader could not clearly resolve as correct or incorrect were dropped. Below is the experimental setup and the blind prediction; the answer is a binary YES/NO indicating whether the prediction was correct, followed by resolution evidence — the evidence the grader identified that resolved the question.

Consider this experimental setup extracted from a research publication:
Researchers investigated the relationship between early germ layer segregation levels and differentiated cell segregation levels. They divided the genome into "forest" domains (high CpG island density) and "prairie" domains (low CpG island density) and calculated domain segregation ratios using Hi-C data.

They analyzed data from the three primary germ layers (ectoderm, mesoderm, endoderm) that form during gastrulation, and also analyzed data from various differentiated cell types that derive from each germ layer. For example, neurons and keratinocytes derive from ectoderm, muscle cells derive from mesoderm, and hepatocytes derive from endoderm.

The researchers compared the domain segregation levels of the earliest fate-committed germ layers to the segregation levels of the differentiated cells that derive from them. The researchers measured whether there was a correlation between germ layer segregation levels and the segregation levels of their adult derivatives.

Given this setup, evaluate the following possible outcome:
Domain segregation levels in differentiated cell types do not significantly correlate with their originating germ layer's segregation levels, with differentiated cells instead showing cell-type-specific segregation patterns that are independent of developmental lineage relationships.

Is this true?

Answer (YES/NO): NO